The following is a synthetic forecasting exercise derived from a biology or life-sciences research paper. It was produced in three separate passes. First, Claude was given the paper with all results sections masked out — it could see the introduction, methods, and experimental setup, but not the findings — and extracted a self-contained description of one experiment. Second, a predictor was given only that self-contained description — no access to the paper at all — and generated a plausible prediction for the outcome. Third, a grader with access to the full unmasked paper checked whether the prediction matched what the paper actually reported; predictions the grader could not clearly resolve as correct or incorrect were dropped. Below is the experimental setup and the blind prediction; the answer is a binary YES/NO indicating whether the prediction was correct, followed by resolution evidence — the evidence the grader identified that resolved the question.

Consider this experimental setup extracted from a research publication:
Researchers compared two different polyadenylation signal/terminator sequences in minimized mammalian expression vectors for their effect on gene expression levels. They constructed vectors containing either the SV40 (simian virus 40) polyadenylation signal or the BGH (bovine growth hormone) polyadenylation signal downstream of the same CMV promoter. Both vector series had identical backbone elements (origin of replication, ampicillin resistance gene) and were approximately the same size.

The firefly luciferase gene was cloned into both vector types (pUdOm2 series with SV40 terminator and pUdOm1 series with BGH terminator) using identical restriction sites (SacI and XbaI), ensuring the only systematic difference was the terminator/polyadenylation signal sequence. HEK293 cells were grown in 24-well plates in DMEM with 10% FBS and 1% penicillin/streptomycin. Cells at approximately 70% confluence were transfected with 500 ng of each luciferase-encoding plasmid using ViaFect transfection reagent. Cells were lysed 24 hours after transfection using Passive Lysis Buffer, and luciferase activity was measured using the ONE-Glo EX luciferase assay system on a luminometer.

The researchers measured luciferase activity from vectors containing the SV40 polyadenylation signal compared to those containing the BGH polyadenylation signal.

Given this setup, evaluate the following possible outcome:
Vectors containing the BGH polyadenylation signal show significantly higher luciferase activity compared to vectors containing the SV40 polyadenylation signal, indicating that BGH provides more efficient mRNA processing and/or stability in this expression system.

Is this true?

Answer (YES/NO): NO